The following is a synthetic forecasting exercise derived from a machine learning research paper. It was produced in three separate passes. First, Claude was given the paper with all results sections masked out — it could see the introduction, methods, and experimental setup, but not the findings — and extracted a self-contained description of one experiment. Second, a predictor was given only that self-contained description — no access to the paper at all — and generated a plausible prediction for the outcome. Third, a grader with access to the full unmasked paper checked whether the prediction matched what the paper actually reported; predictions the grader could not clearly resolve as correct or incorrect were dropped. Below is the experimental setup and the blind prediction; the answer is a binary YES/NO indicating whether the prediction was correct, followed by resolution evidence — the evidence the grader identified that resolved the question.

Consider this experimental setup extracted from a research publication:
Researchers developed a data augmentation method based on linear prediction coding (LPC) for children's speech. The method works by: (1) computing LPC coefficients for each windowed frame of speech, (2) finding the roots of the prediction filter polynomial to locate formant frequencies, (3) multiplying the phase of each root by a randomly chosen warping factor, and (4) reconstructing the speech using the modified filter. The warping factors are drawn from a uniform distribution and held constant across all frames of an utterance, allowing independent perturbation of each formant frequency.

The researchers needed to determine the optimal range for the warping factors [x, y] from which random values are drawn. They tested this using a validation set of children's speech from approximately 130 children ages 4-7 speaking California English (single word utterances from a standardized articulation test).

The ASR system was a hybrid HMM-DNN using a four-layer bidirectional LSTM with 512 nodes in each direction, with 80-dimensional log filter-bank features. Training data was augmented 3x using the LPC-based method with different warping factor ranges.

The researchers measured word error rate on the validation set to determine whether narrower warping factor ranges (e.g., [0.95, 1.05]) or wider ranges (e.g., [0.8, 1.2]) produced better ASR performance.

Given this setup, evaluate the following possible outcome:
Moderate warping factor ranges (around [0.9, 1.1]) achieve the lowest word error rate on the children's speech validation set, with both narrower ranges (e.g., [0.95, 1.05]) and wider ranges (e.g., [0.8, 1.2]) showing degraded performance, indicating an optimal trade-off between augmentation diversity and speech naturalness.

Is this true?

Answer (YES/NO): NO